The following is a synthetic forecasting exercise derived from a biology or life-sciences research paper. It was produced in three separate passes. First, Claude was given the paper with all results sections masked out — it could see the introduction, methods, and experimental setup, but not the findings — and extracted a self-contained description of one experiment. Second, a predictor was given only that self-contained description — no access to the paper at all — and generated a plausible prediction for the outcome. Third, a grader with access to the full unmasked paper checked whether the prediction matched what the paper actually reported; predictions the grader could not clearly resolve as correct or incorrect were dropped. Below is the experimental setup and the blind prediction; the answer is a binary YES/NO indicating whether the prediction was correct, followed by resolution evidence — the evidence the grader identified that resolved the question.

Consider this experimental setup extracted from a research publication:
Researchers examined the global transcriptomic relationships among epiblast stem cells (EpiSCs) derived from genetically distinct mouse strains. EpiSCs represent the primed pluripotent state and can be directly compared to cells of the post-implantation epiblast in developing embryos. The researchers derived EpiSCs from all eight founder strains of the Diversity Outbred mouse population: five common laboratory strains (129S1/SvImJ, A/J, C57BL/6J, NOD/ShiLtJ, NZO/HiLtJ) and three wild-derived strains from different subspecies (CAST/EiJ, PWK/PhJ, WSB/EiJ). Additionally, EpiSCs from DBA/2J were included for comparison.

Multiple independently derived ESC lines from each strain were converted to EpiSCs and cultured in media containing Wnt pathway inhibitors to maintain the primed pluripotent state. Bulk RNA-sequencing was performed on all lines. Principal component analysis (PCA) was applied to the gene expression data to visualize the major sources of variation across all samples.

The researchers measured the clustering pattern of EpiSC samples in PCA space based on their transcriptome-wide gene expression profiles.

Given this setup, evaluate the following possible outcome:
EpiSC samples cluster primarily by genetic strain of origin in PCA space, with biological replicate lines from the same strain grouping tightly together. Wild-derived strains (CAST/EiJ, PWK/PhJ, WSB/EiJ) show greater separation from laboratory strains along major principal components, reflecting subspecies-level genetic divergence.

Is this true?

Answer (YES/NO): YES